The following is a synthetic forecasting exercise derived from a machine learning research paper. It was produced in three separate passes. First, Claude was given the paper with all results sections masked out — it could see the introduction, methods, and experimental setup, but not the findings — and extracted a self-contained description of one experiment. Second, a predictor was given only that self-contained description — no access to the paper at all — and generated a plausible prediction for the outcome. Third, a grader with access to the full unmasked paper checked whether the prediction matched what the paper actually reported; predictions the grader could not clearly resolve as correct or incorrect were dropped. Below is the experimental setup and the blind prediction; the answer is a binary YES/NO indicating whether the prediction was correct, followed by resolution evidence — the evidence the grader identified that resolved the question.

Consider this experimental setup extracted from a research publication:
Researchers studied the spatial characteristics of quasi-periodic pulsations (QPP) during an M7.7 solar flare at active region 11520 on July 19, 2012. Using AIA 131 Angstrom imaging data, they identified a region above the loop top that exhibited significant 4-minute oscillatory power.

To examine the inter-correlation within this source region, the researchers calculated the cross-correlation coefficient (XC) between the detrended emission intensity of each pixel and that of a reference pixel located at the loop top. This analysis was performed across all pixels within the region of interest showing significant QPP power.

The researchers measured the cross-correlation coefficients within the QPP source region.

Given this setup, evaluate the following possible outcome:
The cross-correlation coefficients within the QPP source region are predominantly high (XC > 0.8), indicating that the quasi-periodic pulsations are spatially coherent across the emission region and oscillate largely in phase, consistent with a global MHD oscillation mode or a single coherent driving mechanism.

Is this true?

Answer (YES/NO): NO